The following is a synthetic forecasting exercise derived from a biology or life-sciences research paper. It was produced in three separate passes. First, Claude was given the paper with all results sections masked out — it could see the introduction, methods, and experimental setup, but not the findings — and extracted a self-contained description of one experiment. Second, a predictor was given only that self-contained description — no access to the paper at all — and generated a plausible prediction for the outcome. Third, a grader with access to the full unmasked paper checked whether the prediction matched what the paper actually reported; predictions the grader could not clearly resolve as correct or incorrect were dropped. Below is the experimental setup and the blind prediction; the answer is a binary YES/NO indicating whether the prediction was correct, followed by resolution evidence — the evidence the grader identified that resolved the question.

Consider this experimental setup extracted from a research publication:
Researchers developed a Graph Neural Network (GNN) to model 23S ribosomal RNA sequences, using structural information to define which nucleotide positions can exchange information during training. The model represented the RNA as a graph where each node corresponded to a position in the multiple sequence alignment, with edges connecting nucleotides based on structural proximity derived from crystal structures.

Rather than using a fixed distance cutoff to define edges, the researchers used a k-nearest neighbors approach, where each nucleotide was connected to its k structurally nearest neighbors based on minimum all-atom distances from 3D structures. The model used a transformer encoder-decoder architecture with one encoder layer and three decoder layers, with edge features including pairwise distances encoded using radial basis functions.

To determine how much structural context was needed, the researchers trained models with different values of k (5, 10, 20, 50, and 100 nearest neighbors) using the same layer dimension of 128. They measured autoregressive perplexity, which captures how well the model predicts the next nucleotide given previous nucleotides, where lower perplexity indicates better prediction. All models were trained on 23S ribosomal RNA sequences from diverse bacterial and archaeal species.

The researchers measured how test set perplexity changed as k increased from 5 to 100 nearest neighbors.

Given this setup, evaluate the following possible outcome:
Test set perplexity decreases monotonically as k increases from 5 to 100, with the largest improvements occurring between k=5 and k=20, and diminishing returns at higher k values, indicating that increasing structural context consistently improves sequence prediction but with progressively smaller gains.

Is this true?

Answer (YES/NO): NO